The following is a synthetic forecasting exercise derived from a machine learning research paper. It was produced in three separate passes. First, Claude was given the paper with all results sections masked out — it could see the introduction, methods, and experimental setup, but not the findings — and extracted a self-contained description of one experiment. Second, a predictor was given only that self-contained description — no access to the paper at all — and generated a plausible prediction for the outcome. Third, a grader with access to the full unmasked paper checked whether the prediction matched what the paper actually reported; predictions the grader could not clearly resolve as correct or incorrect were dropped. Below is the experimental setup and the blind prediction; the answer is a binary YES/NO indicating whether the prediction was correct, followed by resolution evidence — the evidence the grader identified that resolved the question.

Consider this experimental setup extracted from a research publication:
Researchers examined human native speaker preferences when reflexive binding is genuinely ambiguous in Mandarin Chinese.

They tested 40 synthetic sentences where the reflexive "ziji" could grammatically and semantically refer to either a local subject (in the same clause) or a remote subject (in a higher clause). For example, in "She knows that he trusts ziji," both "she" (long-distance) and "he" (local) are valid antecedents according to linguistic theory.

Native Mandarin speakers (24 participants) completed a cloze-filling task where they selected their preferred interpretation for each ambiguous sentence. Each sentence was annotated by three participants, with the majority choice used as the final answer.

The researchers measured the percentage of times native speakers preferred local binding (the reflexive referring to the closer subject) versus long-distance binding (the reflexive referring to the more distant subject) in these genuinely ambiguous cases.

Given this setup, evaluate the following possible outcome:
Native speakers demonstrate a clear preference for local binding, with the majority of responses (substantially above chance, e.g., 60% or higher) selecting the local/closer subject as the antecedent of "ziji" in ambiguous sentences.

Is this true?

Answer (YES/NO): NO